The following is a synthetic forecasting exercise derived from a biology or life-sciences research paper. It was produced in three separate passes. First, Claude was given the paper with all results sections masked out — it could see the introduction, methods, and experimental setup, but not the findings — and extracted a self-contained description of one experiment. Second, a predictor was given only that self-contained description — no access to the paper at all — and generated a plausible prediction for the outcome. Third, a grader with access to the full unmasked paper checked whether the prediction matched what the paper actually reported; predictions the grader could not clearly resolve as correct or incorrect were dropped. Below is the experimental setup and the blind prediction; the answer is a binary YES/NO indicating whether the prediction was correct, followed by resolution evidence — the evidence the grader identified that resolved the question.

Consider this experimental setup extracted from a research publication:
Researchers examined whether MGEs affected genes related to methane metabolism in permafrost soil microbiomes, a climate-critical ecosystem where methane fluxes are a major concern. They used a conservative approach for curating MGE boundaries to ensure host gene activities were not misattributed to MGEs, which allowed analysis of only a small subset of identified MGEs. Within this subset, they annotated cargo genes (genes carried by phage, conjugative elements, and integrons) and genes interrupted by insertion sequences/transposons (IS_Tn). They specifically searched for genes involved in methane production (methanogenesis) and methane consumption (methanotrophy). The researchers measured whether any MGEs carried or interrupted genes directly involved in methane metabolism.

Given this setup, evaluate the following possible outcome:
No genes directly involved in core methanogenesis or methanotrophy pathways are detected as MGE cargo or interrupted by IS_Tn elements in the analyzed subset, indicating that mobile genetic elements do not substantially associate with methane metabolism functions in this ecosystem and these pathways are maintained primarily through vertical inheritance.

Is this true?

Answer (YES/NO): NO